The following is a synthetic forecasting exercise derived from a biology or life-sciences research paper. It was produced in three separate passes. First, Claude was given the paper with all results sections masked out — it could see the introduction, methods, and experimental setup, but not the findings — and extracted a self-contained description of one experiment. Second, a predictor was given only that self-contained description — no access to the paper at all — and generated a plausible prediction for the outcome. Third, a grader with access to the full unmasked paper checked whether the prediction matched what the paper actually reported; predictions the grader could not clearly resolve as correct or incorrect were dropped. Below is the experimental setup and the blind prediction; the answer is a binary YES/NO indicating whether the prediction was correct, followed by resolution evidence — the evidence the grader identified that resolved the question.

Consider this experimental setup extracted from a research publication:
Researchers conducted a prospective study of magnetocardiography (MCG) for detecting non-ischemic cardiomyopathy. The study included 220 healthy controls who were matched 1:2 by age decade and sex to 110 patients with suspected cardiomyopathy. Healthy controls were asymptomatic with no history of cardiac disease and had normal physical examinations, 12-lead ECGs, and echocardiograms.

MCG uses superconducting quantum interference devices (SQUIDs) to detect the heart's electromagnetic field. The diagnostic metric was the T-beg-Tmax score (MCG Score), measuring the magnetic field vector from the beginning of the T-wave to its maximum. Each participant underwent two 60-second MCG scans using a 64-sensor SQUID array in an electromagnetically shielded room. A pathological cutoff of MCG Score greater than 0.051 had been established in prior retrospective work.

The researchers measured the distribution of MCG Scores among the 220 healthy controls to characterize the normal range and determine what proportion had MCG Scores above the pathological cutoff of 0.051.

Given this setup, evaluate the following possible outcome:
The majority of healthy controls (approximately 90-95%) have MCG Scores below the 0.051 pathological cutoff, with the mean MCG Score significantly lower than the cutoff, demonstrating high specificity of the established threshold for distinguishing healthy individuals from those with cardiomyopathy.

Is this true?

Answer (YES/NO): NO